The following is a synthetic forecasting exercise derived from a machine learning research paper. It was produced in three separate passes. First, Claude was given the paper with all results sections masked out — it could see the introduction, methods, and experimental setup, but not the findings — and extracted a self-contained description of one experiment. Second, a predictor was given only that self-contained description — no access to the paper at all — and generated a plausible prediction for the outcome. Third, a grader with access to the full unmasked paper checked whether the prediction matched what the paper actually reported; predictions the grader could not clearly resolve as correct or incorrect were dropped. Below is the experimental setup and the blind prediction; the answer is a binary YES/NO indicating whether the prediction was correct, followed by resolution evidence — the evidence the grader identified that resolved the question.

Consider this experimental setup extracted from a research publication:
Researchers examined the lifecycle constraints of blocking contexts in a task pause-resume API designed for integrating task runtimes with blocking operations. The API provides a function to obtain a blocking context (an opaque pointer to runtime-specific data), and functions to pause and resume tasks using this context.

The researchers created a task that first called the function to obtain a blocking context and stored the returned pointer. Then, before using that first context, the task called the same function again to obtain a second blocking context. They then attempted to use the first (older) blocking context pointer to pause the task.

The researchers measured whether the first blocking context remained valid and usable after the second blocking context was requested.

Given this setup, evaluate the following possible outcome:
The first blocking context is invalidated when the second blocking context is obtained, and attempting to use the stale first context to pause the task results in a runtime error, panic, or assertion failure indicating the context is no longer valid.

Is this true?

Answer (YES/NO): NO